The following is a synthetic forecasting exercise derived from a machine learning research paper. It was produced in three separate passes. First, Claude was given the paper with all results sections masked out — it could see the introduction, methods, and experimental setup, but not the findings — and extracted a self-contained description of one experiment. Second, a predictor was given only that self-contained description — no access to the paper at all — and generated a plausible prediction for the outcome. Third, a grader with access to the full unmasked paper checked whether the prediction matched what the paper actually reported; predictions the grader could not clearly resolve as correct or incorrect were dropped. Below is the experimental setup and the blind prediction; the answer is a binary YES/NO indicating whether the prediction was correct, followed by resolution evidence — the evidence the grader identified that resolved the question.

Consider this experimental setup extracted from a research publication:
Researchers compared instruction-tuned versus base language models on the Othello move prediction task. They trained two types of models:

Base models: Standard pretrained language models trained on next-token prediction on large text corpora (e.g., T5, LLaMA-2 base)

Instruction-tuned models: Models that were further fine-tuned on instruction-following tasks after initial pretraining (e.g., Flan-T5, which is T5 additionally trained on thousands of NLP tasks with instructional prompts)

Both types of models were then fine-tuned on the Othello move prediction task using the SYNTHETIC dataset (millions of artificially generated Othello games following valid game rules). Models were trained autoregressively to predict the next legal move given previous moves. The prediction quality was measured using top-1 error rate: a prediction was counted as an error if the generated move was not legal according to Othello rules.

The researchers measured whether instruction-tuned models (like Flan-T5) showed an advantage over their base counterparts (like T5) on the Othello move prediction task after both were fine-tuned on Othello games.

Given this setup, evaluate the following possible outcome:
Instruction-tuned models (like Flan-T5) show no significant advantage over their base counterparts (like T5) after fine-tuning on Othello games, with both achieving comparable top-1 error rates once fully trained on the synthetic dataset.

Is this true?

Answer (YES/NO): YES